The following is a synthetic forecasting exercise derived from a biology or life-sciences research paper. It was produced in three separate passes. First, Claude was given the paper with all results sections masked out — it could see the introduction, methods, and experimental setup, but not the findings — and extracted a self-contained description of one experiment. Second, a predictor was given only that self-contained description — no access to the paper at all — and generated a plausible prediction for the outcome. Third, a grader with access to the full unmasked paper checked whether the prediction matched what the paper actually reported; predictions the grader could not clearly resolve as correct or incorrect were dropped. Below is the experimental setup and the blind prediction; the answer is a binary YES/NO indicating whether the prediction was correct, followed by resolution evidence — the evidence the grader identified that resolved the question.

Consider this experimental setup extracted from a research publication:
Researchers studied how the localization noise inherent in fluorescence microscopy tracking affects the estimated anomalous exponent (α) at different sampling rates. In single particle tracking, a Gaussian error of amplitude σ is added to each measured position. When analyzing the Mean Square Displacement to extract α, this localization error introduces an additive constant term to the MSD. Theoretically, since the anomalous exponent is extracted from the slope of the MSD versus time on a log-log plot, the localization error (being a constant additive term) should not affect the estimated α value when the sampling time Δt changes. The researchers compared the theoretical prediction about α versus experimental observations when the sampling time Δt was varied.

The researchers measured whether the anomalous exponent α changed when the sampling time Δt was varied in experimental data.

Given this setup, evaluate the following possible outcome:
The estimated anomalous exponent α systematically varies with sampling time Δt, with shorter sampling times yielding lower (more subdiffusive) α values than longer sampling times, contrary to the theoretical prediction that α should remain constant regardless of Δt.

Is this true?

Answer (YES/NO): YES